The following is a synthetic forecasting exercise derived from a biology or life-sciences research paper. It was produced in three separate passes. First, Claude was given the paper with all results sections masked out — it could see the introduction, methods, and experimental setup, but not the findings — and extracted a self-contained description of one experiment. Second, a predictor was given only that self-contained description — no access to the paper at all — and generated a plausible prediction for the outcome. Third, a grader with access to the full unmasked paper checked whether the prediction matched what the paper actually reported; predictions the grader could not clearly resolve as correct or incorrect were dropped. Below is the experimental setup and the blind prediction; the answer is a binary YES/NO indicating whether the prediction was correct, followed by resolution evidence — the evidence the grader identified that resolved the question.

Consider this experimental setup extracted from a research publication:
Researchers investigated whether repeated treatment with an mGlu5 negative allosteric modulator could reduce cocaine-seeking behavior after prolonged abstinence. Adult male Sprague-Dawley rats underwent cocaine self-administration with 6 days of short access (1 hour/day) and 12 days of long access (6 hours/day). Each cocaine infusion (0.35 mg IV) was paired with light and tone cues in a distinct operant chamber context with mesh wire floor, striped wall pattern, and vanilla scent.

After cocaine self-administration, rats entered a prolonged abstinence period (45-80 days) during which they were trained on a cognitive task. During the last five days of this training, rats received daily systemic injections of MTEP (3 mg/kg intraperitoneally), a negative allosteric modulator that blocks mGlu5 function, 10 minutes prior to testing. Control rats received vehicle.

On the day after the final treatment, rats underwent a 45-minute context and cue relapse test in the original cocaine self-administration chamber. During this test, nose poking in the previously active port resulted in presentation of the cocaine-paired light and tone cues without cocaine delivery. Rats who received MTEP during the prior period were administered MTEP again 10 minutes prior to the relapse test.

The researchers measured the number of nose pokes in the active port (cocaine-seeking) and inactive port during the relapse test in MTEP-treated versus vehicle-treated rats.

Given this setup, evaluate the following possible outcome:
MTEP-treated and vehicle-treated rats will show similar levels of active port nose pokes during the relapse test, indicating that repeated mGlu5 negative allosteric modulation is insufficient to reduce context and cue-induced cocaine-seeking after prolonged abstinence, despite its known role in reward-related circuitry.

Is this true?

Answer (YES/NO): NO